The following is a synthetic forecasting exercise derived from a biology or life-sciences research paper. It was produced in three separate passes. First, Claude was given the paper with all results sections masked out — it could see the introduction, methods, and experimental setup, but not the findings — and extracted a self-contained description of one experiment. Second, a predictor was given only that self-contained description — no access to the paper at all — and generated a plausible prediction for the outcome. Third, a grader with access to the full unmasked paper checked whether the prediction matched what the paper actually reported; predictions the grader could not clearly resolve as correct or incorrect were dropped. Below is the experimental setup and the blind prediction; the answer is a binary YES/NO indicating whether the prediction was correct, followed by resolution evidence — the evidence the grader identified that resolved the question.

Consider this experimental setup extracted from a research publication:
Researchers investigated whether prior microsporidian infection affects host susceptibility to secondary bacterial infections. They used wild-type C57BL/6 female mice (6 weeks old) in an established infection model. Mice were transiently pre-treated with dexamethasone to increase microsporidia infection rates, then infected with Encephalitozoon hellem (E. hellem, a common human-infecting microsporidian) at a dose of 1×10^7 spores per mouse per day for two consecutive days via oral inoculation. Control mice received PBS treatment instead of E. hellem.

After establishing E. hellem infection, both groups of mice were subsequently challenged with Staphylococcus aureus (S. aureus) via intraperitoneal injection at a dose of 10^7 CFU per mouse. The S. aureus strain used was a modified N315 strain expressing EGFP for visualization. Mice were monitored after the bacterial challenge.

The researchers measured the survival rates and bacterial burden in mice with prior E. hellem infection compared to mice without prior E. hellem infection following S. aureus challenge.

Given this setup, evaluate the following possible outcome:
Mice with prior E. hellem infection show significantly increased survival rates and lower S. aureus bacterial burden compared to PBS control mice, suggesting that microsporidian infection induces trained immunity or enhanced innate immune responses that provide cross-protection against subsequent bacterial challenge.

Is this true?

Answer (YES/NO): NO